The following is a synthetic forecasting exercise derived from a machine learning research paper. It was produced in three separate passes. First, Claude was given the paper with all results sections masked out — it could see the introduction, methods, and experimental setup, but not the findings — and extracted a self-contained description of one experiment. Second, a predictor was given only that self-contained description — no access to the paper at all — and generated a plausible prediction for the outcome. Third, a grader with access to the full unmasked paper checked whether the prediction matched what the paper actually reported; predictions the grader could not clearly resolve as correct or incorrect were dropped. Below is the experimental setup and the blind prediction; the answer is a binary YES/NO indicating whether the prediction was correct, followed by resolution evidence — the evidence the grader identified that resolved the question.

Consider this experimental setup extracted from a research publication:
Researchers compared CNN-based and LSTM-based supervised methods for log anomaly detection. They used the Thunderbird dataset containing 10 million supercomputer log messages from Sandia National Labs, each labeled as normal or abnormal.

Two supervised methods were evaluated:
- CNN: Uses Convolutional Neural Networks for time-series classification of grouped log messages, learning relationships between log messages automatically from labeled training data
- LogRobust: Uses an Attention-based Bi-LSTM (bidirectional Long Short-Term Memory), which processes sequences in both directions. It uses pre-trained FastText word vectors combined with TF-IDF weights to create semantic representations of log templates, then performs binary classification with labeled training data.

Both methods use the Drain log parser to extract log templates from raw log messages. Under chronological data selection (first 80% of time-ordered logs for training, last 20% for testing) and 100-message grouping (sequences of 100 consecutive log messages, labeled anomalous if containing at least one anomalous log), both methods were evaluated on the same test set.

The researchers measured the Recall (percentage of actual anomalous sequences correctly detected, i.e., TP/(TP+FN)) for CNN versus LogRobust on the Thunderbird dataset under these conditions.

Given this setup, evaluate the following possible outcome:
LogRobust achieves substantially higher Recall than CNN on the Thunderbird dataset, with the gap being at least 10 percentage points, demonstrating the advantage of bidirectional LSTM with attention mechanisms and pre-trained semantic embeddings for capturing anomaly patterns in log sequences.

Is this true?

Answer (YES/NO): NO